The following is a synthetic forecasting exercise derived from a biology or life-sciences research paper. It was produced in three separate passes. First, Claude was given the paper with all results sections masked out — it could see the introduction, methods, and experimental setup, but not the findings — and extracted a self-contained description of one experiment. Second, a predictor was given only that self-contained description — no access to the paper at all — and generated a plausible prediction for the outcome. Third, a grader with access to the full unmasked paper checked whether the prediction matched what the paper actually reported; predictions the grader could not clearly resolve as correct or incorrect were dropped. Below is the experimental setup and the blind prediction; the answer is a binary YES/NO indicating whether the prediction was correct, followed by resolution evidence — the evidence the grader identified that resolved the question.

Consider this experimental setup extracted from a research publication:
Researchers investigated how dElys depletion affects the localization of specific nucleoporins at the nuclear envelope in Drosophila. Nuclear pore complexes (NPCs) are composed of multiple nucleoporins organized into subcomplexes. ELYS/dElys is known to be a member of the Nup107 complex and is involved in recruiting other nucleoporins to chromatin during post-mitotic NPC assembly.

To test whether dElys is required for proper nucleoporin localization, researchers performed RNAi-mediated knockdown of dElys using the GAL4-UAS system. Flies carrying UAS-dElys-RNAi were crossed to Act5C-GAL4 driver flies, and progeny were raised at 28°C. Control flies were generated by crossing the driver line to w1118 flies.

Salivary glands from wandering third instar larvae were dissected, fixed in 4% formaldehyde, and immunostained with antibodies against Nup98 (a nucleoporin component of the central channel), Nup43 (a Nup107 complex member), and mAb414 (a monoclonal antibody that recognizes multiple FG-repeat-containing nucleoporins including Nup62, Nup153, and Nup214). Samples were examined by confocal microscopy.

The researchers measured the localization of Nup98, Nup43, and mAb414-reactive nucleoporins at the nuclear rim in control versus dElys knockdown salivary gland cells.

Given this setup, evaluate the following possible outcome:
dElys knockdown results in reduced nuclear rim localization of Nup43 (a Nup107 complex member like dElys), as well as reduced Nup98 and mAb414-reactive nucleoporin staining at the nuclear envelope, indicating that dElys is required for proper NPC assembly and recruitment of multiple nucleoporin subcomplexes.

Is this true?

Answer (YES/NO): YES